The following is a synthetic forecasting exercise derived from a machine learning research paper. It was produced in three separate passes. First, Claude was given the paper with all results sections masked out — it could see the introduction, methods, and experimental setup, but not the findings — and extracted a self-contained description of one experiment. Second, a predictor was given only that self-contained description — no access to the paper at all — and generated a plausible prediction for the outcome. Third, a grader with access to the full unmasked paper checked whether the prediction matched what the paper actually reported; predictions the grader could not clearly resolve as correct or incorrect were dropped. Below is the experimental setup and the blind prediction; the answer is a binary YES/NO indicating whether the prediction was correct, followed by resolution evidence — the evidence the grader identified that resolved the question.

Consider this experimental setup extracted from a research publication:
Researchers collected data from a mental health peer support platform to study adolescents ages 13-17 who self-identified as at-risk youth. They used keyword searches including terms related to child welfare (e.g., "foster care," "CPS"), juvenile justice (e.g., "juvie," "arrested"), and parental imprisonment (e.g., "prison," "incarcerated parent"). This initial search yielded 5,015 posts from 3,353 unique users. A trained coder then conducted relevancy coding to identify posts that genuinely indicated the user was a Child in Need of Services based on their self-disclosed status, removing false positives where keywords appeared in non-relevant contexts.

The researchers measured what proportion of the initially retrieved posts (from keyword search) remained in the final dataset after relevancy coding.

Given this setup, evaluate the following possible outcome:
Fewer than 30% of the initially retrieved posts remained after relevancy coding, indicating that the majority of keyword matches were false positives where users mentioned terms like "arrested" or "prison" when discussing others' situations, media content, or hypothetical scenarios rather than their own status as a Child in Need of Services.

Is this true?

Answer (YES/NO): NO